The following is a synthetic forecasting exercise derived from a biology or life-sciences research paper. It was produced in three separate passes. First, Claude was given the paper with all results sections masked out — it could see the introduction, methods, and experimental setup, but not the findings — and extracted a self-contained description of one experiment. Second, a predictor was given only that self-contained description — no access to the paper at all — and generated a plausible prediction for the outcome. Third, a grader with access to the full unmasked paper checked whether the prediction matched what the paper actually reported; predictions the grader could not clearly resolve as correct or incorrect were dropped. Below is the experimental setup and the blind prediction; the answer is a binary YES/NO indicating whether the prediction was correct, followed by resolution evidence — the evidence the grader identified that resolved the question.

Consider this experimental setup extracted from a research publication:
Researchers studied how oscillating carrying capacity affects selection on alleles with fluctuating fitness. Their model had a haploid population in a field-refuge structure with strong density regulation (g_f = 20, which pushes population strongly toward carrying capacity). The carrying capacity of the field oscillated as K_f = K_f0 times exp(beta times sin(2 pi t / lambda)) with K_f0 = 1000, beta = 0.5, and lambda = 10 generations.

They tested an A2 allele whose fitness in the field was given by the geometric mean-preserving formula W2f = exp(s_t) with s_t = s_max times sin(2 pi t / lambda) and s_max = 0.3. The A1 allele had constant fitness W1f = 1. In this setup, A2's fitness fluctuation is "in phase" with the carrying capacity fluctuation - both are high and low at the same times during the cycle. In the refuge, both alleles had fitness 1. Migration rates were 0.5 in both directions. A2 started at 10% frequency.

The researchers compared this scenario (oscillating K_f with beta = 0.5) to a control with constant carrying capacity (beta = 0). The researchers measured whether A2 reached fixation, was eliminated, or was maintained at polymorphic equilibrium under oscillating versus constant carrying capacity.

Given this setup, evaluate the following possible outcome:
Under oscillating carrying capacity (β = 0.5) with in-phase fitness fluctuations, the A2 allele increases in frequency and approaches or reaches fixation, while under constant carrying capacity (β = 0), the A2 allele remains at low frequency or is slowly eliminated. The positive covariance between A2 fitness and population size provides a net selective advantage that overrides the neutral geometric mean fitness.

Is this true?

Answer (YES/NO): NO